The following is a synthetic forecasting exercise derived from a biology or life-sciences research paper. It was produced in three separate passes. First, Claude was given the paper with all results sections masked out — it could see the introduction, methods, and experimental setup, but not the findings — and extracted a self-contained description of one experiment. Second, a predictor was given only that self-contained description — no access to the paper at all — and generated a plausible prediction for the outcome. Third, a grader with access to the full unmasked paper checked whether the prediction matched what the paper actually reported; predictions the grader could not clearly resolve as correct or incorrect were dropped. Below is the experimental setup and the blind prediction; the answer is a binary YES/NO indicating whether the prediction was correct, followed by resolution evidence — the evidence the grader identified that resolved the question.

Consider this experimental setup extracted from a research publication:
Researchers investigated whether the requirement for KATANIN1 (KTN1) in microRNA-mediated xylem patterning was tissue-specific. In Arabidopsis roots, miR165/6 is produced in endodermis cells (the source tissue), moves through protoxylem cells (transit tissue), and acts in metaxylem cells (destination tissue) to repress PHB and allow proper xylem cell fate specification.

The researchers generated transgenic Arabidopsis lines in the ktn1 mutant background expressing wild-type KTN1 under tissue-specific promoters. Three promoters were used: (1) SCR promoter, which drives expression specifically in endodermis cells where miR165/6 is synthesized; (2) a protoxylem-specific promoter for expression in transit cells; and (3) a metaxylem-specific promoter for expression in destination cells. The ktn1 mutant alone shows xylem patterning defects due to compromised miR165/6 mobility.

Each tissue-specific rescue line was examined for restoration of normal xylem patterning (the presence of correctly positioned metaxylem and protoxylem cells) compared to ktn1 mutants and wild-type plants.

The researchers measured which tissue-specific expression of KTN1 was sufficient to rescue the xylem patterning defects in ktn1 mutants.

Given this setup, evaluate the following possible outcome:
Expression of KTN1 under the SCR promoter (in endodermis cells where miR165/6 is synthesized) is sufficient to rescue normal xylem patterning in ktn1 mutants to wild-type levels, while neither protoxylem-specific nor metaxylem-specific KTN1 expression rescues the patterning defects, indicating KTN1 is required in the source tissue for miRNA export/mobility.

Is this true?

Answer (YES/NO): NO